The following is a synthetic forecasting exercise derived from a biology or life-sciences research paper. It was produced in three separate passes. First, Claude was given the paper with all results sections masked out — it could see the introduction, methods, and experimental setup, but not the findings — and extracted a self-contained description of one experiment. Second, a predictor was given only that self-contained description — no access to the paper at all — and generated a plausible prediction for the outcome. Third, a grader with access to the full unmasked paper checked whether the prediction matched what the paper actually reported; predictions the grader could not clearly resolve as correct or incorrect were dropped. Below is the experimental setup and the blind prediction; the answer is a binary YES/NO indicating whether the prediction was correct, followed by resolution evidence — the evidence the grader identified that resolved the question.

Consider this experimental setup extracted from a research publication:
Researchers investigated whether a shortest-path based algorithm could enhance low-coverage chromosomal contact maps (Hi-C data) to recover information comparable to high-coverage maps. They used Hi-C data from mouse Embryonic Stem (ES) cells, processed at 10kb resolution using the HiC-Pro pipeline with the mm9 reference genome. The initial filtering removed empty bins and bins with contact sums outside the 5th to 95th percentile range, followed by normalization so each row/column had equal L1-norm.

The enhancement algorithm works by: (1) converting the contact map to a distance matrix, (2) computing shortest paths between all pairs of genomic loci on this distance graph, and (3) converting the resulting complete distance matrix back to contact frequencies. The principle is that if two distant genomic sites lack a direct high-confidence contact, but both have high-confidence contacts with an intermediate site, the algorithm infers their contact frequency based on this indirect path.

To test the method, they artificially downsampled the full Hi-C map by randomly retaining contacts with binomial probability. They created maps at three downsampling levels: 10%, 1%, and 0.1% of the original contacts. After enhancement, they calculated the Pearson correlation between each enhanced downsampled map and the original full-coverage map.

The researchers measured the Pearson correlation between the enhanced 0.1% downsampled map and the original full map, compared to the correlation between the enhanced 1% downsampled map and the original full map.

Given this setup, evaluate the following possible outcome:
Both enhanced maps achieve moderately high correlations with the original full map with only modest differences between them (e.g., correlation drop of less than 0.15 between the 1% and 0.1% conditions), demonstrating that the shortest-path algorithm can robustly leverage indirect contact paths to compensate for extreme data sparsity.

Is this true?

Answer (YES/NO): YES